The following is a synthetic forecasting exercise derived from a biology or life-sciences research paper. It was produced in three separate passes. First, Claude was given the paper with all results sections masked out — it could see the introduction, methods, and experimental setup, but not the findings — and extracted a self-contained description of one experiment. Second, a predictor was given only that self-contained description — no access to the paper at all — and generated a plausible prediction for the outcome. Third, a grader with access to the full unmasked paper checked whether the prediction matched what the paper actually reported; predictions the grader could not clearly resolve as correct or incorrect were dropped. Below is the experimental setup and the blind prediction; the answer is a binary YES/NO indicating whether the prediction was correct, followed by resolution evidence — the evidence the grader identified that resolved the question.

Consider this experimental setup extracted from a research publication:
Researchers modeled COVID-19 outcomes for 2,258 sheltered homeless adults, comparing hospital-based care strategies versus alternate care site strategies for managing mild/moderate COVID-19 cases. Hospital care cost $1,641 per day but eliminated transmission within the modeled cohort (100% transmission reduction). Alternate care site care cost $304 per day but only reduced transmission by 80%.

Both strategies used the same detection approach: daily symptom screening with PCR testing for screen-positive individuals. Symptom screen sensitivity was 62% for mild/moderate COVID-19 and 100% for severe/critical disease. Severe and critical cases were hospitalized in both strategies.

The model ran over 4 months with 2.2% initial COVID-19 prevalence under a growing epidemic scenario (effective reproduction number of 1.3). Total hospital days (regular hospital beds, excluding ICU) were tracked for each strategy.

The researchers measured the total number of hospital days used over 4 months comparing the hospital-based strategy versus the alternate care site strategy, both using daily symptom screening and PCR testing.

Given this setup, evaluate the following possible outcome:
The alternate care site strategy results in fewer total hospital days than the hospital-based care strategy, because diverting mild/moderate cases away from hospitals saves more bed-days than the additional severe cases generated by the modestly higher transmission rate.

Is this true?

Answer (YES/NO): YES